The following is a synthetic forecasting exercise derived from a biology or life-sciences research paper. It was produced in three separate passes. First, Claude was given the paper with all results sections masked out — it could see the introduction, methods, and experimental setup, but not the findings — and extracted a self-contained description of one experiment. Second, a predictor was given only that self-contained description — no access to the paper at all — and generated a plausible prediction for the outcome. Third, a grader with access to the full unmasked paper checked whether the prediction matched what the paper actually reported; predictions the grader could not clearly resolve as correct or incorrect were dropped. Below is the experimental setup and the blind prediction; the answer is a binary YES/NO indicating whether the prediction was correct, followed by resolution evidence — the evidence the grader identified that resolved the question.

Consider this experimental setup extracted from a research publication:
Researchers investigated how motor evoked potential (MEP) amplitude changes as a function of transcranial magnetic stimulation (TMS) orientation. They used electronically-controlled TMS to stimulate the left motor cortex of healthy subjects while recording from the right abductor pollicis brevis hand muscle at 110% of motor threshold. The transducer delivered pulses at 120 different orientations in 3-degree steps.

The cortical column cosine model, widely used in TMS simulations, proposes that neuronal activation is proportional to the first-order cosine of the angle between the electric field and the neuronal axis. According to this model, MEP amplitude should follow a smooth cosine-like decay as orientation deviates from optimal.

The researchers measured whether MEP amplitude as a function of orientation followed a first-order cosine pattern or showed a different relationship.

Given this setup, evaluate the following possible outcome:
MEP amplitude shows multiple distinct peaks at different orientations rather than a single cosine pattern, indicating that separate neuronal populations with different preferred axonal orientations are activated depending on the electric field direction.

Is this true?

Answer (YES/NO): NO